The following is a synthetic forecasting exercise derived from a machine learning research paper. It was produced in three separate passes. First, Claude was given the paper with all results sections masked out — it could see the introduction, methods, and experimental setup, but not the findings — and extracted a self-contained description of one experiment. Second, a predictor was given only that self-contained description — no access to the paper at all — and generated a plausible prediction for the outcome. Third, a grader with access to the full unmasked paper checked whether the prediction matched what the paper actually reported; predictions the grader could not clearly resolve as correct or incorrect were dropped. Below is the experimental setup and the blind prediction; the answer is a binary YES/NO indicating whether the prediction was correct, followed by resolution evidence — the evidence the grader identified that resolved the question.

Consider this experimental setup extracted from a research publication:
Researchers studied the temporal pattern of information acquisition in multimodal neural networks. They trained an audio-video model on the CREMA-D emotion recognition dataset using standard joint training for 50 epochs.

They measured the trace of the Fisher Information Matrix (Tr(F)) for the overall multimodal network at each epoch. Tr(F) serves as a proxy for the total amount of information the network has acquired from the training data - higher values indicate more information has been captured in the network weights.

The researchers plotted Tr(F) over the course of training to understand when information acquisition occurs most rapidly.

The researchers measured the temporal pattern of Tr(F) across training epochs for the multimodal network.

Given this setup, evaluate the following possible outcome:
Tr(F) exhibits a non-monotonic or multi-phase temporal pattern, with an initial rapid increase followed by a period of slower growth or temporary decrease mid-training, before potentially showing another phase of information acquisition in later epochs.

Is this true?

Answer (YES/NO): NO